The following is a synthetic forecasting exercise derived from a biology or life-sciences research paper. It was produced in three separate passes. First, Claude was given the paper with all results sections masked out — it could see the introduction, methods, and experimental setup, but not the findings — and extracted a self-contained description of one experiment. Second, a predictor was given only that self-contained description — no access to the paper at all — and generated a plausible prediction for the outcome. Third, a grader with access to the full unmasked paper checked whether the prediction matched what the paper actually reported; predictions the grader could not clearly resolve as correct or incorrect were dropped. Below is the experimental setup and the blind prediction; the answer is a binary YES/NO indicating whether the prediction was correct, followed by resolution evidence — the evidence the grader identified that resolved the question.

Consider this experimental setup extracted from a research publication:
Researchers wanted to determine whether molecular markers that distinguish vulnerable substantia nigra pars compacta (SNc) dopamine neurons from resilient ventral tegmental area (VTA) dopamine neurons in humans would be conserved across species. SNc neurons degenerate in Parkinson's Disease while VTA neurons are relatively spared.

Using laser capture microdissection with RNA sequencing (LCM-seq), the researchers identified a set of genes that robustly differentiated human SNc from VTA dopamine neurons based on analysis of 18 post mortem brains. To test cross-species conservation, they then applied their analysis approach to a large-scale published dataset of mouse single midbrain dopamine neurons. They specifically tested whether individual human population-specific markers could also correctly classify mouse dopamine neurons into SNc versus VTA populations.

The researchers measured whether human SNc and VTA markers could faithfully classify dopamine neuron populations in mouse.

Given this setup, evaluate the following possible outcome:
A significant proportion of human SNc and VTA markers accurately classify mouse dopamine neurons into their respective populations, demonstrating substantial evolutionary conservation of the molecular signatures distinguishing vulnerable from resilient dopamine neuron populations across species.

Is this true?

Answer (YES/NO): NO